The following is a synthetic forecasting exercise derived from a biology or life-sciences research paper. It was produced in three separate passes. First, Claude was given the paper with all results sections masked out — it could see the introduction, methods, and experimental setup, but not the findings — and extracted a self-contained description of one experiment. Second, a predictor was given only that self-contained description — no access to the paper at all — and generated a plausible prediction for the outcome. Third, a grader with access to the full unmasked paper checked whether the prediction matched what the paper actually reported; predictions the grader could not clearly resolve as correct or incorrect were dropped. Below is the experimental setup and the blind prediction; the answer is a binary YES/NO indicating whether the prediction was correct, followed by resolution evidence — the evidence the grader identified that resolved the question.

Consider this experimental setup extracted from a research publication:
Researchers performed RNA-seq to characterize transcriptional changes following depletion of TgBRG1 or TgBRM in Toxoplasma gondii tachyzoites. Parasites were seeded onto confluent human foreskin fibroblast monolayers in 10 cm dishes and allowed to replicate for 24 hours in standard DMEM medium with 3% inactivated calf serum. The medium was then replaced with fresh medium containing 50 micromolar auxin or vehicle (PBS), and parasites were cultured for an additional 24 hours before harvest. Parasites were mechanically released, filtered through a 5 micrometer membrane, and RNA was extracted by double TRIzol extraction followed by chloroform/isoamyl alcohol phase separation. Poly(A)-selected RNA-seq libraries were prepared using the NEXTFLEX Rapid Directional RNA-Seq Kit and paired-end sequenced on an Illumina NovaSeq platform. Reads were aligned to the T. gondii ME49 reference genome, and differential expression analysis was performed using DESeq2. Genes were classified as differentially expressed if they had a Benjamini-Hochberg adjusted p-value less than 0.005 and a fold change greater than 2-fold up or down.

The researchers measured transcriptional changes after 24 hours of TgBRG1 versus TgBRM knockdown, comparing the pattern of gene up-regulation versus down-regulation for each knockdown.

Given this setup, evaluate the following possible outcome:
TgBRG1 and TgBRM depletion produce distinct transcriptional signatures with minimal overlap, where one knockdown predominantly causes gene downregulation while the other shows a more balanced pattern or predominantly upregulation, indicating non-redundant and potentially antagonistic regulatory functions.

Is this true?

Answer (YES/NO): NO